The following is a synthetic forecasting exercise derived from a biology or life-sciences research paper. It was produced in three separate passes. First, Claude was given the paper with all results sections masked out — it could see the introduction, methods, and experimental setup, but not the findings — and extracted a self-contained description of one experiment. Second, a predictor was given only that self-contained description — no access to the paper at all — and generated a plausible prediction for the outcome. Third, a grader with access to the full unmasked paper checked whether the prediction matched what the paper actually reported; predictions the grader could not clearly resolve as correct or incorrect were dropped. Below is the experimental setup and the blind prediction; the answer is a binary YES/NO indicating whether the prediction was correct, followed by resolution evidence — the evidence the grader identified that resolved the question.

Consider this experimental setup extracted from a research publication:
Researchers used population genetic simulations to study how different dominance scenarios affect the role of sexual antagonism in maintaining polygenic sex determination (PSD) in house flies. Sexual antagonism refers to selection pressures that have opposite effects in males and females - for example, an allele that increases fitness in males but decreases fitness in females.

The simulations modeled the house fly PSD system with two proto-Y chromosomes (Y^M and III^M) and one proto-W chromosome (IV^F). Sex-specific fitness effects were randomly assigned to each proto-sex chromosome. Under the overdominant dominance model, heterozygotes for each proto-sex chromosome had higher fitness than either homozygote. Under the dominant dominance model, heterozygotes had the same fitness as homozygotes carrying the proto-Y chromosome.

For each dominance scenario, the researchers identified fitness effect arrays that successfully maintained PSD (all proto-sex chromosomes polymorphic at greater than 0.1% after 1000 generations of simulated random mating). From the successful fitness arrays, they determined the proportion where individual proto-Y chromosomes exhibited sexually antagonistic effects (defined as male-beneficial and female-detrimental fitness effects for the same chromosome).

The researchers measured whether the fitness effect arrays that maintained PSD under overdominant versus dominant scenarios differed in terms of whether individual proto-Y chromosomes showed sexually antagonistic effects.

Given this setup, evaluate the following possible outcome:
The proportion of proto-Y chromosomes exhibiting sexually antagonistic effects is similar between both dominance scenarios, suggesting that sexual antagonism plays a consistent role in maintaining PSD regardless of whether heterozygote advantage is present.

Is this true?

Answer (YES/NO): NO